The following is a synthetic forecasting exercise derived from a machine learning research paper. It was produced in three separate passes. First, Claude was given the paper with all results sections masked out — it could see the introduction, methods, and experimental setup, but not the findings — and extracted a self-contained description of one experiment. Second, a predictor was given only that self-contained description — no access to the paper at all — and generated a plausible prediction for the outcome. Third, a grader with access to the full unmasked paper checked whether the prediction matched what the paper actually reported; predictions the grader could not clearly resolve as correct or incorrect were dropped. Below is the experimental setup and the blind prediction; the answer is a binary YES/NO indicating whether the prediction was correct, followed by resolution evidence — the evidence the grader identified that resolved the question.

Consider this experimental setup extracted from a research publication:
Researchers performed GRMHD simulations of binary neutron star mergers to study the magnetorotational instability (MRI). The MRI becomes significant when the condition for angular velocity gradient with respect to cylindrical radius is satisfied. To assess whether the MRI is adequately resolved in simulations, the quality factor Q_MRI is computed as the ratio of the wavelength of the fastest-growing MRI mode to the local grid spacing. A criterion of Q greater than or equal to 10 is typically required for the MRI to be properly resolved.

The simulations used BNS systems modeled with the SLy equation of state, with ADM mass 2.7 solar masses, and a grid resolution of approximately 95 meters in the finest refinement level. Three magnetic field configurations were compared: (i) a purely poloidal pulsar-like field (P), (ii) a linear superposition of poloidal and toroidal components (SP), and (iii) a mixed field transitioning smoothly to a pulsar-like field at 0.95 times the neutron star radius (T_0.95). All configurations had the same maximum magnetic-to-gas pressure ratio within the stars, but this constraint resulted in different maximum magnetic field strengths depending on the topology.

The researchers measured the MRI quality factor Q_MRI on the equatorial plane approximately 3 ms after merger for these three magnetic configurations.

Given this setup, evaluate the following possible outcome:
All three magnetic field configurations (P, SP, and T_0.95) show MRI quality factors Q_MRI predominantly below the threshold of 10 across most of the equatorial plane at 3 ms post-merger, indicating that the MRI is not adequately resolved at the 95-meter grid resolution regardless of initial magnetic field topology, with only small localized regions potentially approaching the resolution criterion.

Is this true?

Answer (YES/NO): NO